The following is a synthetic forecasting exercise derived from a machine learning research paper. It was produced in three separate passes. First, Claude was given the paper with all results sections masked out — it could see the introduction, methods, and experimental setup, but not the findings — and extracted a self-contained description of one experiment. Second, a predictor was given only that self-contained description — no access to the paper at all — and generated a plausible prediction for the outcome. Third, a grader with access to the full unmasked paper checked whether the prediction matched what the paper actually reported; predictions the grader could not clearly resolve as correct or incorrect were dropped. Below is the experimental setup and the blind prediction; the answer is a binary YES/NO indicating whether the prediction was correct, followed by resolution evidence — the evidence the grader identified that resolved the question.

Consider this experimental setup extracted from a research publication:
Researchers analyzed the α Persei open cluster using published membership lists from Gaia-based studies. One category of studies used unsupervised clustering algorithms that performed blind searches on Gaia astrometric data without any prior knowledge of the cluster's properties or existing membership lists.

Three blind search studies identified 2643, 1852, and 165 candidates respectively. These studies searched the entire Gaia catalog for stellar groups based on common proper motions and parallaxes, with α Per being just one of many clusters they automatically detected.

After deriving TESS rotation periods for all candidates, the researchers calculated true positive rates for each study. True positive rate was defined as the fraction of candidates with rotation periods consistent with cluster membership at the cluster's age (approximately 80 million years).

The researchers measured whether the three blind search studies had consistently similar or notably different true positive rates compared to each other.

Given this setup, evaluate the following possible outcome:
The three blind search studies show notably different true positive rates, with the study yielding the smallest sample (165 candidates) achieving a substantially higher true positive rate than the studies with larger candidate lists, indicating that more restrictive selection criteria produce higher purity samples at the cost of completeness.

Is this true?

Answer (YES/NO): YES